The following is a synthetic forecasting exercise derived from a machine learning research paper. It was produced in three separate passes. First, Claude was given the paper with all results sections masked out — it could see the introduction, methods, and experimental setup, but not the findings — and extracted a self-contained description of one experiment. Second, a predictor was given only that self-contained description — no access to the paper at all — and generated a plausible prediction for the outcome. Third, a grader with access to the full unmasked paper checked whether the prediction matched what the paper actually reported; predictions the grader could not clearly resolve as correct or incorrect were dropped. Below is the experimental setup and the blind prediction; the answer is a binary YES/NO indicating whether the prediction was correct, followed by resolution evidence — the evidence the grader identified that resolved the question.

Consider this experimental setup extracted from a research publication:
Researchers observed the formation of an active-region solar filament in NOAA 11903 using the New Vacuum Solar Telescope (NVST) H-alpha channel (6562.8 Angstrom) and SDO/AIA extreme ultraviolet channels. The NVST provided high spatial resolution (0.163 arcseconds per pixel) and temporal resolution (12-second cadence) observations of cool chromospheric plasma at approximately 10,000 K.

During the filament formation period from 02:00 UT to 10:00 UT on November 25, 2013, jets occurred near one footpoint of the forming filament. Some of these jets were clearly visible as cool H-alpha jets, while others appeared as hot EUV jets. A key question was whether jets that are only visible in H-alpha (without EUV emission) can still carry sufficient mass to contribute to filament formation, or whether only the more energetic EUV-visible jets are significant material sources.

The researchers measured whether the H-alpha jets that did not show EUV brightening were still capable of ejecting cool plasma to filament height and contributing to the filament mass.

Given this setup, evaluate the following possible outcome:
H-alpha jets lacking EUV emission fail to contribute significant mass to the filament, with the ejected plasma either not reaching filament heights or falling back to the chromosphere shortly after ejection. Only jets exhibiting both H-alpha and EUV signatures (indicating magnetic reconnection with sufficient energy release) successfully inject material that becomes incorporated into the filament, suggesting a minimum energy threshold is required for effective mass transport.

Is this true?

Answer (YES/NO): NO